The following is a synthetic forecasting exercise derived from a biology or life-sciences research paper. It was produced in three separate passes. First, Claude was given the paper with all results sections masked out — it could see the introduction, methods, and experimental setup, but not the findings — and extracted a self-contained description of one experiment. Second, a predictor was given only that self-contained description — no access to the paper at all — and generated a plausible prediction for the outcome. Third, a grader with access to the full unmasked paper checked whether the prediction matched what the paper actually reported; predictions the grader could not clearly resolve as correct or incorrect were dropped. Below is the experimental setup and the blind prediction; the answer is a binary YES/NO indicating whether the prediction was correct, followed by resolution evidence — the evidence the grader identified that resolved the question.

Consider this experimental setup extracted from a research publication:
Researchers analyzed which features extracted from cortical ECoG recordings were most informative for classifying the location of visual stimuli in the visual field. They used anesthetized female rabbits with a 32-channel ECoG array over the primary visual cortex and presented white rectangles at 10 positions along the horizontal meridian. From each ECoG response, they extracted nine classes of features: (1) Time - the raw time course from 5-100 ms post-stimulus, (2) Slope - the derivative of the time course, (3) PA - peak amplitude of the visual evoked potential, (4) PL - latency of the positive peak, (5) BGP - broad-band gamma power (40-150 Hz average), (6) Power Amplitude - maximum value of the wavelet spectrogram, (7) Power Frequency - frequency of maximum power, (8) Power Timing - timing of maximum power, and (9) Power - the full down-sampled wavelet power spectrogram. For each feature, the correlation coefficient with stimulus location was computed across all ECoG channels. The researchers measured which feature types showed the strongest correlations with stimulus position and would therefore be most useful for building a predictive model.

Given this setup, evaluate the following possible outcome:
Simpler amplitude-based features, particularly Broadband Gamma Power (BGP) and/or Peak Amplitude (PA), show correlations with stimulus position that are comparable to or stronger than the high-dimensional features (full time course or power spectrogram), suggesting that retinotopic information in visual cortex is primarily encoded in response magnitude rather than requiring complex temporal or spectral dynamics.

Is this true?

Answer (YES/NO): NO